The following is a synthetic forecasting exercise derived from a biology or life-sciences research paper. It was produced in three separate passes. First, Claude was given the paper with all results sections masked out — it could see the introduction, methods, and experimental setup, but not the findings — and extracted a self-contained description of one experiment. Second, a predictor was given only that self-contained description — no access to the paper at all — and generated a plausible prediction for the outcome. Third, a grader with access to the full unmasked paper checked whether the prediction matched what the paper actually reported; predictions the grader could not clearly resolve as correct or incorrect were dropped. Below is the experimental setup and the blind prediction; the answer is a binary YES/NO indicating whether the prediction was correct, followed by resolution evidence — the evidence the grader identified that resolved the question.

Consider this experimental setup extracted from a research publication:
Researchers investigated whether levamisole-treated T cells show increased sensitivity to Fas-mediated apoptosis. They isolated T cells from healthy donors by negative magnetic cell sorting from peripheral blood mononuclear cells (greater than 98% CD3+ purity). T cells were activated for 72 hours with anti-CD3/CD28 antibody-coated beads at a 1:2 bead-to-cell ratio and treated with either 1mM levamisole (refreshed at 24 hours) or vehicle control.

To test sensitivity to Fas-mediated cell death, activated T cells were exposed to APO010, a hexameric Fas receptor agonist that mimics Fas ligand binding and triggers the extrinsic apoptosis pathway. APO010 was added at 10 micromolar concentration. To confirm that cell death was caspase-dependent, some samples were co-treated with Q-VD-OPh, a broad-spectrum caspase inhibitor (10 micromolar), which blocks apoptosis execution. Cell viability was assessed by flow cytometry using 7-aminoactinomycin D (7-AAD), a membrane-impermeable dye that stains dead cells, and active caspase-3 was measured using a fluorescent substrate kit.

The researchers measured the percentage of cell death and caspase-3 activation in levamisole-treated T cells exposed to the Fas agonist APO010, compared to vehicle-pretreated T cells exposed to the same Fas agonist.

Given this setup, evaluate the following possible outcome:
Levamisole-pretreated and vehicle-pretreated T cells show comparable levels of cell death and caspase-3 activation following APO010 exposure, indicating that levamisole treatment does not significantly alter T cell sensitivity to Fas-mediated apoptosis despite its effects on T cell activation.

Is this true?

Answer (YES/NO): NO